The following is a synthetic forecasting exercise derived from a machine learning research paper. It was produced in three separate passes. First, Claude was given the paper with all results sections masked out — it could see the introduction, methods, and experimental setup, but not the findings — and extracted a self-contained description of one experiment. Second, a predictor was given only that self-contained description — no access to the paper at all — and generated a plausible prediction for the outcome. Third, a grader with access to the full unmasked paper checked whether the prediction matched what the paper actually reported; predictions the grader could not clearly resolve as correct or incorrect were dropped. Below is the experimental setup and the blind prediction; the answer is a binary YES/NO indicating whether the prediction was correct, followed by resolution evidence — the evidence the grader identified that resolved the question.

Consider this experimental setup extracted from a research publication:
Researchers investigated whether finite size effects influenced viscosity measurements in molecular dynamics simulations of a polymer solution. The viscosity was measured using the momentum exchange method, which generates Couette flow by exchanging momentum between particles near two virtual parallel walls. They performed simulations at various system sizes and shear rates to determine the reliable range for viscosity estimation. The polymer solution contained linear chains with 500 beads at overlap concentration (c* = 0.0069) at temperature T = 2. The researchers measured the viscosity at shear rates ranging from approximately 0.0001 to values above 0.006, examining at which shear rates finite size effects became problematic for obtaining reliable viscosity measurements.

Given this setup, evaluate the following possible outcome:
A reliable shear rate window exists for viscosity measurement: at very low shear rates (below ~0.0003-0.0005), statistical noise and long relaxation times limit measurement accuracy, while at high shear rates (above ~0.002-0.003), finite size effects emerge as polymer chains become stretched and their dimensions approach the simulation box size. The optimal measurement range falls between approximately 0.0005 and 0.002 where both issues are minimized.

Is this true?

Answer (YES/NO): NO